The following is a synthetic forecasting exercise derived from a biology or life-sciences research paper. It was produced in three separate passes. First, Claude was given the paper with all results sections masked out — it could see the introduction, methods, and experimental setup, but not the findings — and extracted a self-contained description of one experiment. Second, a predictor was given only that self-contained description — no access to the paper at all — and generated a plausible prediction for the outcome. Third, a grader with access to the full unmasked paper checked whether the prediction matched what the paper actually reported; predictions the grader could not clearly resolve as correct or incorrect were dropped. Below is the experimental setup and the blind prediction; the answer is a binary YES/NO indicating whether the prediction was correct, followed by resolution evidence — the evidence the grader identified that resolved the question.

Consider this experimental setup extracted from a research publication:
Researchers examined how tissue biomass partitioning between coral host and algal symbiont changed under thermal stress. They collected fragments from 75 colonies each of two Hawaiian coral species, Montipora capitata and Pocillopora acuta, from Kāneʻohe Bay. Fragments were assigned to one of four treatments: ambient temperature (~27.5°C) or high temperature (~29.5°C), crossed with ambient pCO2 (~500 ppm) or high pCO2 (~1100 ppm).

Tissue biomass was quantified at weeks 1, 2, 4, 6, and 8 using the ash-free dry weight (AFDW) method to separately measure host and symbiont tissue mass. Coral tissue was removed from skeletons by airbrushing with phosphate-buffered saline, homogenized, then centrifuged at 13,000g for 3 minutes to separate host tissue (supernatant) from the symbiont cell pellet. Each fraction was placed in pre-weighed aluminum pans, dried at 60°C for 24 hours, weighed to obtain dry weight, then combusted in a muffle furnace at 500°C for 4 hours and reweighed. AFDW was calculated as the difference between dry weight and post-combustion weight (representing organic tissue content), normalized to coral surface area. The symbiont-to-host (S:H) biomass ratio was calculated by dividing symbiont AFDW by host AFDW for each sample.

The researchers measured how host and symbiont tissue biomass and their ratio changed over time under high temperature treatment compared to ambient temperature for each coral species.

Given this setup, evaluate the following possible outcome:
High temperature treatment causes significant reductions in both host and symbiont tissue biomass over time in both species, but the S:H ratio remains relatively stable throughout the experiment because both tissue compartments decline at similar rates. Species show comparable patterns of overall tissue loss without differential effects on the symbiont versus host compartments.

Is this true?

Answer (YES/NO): NO